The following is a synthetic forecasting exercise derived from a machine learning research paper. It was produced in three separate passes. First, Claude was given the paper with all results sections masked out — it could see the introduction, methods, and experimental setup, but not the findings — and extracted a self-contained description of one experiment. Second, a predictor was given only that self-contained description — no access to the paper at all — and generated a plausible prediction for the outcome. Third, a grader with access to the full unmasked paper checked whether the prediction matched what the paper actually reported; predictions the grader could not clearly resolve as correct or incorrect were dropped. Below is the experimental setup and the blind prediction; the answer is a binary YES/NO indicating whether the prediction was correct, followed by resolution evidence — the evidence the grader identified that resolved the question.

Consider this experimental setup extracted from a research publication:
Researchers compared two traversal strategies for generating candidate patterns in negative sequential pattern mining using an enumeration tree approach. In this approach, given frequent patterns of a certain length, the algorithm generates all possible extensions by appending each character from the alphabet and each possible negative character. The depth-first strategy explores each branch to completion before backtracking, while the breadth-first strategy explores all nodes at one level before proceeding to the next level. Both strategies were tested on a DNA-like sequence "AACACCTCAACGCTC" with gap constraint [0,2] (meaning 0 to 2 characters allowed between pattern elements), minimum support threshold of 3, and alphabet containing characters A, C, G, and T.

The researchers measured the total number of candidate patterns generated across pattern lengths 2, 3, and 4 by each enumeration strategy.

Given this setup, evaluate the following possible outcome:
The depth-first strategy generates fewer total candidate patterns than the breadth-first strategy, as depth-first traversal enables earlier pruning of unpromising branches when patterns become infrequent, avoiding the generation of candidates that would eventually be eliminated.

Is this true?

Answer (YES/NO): NO